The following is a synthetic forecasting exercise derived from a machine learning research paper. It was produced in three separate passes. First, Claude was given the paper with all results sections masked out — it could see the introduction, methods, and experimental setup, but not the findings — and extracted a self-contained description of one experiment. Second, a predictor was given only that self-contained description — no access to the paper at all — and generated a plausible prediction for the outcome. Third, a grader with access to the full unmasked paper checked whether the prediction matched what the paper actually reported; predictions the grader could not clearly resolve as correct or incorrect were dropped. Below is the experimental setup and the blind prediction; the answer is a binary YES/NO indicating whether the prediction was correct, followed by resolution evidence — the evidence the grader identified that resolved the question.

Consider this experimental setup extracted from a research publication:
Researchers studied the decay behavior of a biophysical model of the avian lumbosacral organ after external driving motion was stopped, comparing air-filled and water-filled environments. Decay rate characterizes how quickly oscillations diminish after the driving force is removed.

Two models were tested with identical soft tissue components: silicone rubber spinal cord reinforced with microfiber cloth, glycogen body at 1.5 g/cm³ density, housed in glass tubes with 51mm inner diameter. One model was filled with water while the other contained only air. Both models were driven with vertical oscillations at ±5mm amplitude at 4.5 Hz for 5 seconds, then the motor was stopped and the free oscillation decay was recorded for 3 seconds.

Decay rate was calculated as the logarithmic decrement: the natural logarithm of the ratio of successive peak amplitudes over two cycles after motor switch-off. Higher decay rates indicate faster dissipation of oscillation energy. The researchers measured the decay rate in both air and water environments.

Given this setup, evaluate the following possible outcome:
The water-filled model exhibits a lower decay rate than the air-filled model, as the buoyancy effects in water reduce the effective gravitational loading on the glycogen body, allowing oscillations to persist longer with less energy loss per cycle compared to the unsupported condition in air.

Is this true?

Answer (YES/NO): YES